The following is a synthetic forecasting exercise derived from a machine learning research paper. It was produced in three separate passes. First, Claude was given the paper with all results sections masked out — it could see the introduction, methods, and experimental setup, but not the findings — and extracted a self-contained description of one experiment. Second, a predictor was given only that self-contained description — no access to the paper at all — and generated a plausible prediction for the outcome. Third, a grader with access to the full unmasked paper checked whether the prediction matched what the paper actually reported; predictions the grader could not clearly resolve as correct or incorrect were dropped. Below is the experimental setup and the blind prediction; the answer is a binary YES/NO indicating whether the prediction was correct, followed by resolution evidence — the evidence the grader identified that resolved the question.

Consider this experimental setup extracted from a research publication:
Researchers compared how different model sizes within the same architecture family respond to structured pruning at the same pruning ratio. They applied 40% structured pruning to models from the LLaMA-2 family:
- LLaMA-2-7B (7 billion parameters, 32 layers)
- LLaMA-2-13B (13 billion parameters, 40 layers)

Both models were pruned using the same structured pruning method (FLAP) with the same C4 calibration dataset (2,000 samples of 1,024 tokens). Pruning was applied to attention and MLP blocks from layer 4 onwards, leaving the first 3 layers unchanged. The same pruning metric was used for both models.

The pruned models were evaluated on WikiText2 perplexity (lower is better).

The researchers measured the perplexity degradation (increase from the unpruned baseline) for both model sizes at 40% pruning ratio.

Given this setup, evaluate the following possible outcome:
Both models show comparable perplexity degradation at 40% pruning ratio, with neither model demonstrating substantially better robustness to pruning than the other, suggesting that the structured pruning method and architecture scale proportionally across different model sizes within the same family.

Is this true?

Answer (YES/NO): NO